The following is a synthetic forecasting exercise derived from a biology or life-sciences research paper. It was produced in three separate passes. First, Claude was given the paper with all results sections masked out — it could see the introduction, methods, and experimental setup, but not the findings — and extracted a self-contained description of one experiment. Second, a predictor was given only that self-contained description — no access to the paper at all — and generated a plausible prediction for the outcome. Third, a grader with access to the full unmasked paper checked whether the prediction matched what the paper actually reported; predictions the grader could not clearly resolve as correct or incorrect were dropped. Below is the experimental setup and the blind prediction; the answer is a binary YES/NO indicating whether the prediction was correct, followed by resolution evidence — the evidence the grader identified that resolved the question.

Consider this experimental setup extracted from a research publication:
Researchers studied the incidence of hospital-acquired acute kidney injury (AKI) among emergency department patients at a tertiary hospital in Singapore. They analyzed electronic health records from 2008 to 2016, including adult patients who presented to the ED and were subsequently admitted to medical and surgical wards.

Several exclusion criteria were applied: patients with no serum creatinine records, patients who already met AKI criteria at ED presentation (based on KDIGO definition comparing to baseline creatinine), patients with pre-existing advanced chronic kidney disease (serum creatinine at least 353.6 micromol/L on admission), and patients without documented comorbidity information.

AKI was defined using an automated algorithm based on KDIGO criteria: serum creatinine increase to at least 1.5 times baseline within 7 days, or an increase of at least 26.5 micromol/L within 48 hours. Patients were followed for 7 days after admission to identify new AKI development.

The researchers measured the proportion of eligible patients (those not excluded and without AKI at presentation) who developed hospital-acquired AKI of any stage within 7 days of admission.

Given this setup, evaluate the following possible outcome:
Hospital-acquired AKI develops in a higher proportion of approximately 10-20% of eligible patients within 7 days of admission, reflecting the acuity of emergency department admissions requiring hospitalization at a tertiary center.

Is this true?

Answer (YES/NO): NO